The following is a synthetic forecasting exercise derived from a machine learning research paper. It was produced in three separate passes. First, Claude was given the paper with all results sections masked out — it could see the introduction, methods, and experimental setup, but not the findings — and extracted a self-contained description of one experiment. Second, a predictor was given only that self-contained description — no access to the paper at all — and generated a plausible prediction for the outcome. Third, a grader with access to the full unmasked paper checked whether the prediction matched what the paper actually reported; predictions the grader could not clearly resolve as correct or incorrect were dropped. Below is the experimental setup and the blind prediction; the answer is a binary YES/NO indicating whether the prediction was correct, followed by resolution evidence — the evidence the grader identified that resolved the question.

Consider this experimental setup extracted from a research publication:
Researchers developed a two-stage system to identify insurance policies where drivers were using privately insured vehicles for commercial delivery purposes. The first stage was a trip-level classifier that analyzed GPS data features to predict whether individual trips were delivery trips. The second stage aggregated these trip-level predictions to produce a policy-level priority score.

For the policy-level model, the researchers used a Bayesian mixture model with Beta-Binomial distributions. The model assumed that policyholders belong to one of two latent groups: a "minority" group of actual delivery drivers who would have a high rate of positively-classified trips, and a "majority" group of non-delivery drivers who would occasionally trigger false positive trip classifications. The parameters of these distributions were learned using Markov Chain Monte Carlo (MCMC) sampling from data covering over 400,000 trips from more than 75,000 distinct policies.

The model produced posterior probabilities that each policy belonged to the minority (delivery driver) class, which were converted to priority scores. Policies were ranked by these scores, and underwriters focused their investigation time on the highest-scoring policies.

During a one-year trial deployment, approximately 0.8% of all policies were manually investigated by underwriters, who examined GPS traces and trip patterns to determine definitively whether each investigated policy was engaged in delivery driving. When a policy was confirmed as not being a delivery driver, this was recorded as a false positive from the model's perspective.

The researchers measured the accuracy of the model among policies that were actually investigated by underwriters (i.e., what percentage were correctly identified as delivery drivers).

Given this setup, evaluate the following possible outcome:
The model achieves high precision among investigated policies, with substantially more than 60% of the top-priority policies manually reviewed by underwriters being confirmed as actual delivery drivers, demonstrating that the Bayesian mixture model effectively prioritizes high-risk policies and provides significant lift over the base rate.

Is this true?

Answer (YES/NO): YES